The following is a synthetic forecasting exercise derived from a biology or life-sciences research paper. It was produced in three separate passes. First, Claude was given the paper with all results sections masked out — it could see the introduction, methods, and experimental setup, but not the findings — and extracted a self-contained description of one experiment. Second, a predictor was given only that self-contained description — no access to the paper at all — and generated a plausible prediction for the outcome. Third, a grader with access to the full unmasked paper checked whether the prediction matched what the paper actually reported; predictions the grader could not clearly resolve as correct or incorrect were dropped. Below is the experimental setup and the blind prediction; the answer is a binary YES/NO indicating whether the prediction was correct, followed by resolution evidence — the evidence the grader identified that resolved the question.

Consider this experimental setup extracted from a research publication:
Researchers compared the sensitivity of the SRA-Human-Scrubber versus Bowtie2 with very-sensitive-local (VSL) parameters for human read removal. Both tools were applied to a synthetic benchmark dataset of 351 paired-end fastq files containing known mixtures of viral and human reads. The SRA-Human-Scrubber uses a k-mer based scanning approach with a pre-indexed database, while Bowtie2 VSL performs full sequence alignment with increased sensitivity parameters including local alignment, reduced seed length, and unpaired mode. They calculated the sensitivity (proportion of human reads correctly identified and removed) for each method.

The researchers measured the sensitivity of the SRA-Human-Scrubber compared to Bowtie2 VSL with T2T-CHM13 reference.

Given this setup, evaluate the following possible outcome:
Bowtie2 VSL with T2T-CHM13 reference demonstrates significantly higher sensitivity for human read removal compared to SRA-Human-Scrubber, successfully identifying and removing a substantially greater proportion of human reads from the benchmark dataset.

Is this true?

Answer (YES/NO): YES